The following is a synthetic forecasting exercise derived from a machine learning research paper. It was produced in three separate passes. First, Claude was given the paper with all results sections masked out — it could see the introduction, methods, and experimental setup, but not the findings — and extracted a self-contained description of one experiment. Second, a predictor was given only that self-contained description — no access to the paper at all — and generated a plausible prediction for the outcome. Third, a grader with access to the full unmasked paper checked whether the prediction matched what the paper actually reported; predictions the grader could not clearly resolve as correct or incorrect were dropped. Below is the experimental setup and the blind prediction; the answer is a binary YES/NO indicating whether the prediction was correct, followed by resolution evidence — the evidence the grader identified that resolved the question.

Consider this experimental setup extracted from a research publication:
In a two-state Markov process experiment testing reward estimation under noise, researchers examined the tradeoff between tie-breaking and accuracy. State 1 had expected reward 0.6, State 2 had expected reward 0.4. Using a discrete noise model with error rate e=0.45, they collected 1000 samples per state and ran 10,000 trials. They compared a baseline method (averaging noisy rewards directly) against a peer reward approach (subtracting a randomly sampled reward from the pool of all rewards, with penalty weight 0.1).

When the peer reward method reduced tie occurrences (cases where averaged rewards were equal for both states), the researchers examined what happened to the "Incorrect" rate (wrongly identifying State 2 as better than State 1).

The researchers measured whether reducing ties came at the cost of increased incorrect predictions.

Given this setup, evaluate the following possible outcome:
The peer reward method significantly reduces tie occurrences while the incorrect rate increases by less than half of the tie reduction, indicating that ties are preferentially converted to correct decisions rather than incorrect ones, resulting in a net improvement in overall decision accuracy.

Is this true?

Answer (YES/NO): NO